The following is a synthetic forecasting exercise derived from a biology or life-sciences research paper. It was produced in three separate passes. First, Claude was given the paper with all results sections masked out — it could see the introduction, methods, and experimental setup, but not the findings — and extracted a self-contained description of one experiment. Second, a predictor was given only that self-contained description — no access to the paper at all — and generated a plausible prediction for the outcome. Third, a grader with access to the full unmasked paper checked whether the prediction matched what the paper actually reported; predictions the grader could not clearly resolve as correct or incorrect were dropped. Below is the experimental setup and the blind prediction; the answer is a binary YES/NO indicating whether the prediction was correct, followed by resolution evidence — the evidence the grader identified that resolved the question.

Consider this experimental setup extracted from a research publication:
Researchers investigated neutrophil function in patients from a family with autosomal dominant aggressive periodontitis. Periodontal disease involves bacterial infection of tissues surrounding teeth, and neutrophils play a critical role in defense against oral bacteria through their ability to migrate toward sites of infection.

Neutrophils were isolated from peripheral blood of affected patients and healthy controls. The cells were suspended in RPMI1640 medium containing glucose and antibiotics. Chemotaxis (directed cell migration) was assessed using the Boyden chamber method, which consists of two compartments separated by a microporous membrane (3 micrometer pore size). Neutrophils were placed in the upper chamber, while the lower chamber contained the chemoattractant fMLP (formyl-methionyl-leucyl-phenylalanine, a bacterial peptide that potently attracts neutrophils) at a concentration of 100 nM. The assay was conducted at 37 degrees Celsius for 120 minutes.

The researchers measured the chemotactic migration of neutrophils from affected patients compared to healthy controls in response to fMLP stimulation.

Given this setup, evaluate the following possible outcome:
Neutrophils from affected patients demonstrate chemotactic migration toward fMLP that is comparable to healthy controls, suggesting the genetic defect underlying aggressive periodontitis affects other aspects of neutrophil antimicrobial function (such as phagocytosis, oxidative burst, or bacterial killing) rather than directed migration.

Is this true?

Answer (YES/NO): NO